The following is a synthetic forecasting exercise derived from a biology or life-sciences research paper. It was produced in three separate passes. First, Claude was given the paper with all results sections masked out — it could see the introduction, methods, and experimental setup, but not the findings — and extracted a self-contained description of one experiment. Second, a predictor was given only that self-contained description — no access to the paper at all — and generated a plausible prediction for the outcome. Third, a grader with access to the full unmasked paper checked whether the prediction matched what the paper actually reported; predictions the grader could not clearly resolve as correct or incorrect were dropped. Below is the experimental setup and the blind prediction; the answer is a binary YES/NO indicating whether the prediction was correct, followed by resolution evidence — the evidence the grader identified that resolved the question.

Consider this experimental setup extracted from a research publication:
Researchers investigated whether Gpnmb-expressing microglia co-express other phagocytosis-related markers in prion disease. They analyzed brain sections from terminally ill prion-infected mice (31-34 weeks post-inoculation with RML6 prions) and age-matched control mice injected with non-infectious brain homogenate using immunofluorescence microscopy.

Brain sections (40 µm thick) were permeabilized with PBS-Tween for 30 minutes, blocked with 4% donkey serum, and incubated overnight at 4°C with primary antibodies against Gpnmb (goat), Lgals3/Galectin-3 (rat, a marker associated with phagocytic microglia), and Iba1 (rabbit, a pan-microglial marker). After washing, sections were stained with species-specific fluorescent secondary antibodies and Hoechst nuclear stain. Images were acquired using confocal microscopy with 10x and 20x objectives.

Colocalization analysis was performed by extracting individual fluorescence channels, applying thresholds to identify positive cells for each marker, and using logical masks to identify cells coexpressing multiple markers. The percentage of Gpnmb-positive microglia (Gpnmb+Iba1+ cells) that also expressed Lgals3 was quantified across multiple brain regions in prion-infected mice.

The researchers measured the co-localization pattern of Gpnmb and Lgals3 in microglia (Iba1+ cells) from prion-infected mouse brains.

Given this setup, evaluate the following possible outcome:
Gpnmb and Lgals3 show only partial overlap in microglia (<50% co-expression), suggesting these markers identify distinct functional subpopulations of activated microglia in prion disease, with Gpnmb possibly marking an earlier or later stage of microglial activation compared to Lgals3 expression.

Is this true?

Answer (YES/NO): NO